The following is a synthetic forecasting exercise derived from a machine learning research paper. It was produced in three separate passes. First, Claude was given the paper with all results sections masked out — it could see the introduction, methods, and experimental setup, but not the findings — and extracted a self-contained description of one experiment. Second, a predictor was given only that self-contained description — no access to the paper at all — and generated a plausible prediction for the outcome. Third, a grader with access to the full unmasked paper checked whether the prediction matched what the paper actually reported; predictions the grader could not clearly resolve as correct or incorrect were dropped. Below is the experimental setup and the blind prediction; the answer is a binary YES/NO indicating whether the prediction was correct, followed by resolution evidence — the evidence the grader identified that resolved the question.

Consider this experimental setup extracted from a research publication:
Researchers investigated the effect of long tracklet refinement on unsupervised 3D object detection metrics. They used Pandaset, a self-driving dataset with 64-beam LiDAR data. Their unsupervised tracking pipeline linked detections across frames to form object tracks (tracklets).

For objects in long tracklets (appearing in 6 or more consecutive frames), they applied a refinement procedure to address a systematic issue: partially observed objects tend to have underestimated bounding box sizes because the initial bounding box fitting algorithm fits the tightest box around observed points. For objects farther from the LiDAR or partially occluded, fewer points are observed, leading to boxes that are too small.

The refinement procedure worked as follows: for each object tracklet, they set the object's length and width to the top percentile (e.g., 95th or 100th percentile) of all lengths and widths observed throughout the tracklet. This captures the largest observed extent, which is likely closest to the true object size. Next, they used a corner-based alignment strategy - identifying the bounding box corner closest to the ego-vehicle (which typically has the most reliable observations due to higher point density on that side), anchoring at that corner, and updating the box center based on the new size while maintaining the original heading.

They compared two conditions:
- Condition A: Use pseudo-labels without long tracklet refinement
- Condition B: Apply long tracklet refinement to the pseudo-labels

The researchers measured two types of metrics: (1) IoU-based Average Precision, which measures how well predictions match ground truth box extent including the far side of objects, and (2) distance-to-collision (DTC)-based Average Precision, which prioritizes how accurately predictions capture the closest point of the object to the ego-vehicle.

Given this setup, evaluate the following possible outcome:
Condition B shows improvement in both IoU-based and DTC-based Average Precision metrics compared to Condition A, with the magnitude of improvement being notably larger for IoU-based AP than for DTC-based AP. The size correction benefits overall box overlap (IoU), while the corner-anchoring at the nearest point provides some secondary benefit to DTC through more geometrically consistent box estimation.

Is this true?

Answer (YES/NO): NO